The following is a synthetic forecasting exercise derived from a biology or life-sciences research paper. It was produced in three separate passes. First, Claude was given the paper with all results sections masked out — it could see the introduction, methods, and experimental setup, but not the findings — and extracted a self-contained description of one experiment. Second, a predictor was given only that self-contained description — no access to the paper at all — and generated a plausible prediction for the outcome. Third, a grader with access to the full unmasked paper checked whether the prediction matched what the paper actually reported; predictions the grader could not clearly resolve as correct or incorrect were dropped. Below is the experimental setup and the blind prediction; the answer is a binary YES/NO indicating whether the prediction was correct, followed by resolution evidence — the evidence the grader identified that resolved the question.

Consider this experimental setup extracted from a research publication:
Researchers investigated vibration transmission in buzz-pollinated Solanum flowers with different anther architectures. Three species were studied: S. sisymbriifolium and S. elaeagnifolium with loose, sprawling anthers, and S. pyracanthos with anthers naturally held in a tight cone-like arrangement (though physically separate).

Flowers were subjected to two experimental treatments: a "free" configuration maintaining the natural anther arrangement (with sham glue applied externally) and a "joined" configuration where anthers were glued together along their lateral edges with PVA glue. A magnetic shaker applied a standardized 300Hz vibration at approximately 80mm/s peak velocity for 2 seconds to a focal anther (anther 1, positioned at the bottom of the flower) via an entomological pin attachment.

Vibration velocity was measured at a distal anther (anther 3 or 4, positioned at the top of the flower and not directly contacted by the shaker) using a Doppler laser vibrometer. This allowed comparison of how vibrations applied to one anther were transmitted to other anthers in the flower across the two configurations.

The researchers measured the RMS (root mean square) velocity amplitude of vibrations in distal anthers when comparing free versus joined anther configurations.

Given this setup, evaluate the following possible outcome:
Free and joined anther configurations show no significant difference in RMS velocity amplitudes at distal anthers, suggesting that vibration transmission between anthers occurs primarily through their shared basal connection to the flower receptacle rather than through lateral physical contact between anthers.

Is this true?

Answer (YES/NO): NO